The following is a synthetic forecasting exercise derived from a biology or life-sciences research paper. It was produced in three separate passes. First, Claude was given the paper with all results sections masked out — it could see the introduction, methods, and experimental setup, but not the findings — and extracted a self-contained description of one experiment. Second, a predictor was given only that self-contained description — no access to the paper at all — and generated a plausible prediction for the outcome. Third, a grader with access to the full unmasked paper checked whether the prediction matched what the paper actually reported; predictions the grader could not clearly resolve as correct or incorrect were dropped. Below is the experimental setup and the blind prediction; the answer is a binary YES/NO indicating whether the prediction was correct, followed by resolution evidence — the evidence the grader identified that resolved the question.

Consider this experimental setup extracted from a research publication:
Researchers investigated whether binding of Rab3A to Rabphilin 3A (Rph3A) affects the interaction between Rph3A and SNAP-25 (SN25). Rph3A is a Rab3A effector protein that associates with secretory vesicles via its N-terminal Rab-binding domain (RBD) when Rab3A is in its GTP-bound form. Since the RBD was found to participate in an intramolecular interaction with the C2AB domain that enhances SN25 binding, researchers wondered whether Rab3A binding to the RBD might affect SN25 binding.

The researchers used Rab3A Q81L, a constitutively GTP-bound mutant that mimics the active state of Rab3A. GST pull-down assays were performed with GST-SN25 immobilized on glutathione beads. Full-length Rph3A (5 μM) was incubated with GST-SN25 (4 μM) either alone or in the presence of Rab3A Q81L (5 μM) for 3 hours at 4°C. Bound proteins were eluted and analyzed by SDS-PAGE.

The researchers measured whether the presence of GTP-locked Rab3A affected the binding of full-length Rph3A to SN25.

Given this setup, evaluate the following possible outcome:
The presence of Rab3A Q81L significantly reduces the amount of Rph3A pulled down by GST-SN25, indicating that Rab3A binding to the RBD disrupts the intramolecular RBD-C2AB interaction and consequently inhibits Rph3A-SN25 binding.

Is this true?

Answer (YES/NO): NO